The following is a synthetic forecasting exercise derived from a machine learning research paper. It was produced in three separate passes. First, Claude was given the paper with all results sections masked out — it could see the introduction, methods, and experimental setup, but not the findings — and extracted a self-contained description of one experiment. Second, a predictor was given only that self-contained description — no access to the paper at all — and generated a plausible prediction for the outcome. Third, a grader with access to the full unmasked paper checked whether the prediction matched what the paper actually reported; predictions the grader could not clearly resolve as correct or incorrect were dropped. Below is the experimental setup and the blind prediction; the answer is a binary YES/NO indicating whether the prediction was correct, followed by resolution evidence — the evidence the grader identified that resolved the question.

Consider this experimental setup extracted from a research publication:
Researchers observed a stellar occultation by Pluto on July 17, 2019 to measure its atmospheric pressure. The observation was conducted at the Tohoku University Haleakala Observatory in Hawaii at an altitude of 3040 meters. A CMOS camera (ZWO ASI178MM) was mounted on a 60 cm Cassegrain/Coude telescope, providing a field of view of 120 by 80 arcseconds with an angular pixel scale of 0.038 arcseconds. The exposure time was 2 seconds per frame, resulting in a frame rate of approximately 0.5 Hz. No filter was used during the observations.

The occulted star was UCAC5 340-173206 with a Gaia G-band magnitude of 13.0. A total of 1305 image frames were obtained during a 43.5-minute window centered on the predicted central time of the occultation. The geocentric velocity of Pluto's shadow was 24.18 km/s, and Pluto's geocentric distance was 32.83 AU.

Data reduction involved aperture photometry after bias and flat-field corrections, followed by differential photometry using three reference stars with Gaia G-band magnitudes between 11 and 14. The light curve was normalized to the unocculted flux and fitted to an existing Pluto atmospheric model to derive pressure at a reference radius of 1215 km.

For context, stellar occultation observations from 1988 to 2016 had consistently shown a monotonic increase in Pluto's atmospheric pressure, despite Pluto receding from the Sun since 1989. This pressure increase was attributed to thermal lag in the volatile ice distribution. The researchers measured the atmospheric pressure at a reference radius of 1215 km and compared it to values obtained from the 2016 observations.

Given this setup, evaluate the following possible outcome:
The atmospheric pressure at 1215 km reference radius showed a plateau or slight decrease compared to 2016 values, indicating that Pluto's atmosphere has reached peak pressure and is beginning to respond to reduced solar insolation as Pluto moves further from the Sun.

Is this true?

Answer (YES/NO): NO